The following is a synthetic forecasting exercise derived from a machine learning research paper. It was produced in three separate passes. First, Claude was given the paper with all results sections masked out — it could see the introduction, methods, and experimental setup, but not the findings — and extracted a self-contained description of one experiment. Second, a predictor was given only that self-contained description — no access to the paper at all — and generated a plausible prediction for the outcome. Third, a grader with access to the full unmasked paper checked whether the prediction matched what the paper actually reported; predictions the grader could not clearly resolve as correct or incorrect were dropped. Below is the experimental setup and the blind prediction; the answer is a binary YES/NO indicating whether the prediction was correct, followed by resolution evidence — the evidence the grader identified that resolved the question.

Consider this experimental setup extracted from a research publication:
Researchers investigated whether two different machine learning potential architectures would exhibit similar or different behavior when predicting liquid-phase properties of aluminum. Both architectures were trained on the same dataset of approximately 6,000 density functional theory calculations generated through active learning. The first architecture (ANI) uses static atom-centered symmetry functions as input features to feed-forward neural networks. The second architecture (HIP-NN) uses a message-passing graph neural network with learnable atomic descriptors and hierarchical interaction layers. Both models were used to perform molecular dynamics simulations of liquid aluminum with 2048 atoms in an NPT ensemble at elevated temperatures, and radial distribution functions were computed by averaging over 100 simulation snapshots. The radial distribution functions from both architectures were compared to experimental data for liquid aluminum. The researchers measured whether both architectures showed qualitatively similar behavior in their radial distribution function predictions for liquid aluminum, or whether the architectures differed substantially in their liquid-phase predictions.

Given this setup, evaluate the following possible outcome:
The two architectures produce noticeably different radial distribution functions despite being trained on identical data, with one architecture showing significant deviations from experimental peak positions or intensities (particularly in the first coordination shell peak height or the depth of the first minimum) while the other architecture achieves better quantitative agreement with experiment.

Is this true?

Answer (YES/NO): NO